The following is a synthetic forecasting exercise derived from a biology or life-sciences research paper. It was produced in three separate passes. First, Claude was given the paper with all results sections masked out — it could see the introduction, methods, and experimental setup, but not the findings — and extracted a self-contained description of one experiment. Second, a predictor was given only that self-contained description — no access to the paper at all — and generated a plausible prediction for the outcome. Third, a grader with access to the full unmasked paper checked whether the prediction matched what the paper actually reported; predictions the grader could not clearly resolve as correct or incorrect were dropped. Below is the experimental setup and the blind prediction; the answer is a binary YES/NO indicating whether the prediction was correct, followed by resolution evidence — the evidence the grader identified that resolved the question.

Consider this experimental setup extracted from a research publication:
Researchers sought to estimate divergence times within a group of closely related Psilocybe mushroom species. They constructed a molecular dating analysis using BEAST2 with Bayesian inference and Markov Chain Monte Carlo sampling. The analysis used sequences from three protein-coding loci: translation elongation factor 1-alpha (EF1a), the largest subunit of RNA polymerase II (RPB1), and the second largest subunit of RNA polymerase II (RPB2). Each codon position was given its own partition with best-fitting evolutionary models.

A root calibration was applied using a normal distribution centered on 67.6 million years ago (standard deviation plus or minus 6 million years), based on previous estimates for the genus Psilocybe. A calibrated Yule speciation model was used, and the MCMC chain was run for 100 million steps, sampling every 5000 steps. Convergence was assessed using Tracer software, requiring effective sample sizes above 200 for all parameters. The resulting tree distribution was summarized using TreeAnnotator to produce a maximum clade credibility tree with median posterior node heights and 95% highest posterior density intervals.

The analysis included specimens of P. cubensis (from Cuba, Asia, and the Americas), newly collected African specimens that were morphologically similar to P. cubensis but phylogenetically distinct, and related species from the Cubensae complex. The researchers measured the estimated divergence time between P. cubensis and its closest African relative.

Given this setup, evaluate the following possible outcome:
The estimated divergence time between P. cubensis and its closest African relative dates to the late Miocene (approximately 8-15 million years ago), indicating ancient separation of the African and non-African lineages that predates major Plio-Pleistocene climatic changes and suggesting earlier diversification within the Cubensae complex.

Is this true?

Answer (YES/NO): NO